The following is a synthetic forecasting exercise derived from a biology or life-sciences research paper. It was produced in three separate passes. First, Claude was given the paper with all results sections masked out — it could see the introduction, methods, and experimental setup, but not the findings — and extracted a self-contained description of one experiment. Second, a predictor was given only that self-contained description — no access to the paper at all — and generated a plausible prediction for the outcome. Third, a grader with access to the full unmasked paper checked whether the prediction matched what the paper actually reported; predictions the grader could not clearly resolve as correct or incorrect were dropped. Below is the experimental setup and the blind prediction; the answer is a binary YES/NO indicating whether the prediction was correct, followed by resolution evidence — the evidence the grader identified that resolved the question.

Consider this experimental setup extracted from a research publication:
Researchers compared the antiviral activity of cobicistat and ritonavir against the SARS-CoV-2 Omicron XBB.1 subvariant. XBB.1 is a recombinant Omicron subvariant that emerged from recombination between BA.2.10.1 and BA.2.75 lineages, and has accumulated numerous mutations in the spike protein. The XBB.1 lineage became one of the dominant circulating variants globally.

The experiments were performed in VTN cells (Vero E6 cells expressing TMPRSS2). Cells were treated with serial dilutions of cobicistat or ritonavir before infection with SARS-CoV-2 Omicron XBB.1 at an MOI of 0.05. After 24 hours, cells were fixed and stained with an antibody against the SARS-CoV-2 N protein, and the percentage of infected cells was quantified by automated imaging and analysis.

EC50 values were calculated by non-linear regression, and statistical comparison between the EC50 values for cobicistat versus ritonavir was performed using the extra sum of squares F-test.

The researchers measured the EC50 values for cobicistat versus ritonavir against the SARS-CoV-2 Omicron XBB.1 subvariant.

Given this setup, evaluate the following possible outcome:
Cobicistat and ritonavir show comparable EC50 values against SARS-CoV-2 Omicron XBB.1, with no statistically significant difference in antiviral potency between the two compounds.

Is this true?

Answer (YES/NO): NO